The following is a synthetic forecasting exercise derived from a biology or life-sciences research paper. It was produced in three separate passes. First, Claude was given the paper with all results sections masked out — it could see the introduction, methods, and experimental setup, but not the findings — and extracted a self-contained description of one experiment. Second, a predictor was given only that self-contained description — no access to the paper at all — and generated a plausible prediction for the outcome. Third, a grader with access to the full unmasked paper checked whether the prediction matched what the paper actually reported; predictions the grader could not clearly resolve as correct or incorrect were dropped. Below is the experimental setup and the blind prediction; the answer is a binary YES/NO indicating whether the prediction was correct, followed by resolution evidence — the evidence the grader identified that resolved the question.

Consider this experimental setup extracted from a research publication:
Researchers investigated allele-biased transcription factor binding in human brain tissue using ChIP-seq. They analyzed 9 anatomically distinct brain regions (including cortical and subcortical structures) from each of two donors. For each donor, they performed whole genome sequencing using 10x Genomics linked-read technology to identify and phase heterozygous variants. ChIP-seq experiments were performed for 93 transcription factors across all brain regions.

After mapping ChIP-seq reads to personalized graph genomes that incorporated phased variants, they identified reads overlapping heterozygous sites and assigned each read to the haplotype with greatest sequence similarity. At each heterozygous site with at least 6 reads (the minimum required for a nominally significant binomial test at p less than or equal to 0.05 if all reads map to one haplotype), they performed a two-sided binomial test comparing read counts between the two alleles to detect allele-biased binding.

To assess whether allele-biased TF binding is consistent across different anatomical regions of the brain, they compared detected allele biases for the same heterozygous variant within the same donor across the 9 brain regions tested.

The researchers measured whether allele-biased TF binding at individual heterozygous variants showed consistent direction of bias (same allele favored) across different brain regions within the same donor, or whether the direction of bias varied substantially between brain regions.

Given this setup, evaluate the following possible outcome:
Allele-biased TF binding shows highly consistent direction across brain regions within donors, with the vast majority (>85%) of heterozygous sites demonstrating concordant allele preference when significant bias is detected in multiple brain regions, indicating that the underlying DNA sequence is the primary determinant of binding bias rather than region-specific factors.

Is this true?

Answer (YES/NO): YES